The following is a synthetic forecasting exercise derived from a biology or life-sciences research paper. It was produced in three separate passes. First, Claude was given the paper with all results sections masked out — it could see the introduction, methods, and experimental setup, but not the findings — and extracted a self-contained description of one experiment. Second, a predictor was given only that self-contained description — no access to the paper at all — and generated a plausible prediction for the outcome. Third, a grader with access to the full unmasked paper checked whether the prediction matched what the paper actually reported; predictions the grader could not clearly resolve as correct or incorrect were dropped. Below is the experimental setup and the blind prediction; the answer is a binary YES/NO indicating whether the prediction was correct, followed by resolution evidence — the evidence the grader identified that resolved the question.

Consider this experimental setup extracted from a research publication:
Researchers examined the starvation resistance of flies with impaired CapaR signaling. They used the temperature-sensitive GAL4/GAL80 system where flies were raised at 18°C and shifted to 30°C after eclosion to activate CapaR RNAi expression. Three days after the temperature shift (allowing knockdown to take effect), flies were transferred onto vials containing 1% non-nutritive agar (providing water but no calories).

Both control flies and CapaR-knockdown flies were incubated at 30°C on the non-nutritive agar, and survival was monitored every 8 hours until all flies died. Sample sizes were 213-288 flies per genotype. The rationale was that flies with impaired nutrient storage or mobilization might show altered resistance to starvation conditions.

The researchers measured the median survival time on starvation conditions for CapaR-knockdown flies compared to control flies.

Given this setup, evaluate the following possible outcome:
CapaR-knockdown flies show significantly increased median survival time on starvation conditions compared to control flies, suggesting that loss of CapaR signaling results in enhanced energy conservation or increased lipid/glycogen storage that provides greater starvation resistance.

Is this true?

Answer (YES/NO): NO